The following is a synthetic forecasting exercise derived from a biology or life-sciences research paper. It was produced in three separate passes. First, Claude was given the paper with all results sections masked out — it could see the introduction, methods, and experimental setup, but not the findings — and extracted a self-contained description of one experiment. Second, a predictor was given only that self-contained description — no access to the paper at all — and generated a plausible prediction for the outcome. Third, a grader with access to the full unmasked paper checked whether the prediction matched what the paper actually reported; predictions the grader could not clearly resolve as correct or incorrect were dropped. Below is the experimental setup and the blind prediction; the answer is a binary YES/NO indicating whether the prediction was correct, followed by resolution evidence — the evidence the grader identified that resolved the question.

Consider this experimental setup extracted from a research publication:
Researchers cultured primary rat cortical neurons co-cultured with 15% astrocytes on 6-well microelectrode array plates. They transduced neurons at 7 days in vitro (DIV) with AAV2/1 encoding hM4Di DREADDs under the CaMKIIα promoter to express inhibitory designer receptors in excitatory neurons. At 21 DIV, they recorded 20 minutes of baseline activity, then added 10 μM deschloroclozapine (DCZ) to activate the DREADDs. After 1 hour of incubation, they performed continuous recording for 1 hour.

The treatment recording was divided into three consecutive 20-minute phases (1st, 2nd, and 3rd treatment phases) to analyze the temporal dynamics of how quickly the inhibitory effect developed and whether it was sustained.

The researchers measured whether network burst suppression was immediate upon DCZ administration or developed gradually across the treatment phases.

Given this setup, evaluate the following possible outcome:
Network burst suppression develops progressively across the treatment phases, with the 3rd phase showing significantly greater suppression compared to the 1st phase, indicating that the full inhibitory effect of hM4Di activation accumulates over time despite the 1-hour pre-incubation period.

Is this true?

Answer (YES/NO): NO